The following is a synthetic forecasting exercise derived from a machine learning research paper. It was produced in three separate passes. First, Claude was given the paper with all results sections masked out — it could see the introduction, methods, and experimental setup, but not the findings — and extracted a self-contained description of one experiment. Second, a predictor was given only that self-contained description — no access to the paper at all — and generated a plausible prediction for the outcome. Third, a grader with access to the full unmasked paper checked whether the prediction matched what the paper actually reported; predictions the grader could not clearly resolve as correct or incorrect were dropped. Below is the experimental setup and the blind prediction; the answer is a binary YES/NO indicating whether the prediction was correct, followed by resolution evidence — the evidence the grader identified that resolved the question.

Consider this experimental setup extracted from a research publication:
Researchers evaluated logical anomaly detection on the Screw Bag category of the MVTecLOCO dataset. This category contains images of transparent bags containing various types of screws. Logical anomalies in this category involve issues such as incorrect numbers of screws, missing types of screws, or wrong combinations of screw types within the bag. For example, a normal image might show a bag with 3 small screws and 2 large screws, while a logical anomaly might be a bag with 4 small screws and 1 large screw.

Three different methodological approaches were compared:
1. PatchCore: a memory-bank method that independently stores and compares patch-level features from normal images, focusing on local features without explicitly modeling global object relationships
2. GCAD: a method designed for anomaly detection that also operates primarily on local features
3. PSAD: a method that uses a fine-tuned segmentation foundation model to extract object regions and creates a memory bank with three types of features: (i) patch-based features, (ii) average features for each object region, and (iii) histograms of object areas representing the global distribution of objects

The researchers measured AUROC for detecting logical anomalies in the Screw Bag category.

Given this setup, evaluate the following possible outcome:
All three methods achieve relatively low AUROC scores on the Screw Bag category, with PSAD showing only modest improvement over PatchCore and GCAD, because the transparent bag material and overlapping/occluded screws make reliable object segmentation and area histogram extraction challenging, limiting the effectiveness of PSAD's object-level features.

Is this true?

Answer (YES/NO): NO